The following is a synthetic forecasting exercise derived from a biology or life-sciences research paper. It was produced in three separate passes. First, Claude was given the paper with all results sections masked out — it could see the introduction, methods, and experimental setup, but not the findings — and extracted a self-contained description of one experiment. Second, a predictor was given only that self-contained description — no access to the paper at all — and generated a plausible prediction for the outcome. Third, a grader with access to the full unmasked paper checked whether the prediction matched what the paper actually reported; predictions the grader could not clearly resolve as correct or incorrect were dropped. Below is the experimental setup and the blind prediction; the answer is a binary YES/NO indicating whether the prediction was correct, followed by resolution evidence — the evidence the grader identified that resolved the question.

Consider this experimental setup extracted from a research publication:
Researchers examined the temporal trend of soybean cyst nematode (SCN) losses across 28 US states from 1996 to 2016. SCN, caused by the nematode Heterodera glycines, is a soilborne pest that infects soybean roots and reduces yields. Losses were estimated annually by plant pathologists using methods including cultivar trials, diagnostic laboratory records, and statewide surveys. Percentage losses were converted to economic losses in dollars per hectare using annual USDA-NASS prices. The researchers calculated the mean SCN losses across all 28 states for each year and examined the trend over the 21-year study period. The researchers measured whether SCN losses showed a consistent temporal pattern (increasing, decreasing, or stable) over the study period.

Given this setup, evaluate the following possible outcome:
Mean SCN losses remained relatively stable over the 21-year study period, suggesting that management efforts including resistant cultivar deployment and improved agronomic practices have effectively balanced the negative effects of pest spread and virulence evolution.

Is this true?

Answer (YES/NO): NO